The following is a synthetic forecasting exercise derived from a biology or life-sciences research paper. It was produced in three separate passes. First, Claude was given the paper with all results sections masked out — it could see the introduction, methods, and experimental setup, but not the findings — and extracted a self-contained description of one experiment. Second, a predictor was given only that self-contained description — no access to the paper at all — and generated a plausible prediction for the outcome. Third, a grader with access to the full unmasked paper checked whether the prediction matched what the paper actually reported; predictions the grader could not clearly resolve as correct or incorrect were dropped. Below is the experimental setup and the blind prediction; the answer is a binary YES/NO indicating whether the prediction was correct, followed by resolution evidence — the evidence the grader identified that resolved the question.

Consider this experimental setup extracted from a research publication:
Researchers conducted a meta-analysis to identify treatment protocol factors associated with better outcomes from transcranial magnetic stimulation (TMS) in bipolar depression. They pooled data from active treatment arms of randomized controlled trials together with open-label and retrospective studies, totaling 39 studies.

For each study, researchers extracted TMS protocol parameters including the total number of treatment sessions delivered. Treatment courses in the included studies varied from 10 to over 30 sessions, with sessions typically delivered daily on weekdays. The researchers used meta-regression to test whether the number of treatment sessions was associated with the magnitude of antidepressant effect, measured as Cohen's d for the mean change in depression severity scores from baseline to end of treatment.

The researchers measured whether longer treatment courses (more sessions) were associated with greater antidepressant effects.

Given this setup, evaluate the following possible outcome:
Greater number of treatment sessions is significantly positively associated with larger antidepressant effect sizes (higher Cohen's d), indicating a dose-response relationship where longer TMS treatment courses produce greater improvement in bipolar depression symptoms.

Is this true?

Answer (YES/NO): NO